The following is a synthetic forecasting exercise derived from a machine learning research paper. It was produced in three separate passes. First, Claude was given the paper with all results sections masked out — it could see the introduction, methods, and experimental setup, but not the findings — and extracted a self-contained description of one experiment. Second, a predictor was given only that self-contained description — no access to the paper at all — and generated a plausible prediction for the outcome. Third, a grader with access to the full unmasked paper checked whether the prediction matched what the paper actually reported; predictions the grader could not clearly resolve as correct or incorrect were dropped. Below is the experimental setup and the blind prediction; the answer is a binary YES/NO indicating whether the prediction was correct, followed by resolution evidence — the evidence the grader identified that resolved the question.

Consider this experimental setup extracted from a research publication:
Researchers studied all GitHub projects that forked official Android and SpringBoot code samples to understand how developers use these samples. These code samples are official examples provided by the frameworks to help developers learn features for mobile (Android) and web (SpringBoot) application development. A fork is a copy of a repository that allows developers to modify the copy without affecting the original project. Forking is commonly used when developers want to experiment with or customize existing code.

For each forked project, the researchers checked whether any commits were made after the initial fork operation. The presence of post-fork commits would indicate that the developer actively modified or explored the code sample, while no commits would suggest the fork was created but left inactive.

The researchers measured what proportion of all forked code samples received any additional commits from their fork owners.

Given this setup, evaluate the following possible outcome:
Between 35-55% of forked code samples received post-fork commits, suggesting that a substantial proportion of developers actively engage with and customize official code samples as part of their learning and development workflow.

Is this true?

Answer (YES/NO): NO